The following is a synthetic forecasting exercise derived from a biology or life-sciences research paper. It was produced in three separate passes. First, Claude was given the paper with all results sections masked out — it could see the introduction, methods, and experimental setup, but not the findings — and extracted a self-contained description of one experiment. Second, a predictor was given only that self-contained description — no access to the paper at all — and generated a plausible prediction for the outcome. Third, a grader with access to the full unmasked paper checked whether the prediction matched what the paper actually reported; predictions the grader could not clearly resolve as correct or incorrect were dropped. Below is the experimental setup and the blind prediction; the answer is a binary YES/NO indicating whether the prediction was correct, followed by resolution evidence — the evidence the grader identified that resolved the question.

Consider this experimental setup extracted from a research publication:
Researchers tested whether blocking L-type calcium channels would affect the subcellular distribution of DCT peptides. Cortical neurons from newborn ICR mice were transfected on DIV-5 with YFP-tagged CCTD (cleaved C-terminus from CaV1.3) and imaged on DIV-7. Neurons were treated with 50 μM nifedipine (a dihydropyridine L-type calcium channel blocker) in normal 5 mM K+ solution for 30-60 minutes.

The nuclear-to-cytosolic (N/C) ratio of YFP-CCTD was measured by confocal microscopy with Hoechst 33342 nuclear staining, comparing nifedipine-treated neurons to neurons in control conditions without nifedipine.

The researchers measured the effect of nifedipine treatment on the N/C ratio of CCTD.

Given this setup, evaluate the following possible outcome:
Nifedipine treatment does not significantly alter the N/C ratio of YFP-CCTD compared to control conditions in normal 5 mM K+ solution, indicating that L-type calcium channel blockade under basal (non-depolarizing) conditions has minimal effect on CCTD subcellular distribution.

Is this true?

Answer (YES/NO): NO